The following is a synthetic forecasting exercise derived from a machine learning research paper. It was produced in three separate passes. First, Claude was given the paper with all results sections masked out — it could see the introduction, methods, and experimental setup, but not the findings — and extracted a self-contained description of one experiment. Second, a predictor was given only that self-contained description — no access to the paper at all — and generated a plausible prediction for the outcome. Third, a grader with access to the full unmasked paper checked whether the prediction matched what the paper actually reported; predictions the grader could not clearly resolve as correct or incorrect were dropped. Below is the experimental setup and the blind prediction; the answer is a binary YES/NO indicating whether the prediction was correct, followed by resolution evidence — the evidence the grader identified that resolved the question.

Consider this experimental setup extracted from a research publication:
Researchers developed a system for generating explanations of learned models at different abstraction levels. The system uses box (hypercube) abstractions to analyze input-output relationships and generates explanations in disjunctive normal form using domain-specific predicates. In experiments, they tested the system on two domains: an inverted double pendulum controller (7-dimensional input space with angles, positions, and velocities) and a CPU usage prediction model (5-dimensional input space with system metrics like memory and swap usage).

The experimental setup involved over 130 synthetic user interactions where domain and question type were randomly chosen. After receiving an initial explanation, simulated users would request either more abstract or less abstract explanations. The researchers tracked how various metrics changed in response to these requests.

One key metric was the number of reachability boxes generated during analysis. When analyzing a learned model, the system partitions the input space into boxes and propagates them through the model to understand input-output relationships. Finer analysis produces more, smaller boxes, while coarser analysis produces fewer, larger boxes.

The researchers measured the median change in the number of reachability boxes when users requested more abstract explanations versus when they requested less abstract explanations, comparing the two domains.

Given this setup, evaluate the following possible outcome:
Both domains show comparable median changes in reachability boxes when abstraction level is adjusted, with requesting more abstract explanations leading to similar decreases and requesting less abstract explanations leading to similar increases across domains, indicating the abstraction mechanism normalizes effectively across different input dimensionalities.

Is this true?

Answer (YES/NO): NO